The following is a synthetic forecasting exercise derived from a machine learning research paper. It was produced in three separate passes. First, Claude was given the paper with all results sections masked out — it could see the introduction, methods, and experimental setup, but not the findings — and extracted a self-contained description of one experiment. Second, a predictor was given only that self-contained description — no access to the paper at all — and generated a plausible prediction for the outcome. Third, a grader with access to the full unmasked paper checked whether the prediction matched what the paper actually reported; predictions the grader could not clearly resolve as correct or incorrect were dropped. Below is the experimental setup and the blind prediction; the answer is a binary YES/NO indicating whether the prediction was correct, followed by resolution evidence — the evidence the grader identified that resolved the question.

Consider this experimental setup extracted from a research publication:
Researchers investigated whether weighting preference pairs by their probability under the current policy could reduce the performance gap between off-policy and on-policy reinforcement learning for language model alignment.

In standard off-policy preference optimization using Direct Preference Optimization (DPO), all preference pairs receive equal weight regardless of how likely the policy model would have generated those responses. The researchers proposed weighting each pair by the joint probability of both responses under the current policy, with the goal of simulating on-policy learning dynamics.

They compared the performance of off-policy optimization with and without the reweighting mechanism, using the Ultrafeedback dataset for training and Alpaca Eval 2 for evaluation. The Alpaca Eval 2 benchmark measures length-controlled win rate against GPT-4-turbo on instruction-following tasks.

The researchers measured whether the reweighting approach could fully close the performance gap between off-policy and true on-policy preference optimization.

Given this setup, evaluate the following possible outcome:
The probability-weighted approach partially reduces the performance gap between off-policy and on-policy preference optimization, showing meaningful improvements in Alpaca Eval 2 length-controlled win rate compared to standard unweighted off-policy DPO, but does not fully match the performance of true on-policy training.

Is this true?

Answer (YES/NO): YES